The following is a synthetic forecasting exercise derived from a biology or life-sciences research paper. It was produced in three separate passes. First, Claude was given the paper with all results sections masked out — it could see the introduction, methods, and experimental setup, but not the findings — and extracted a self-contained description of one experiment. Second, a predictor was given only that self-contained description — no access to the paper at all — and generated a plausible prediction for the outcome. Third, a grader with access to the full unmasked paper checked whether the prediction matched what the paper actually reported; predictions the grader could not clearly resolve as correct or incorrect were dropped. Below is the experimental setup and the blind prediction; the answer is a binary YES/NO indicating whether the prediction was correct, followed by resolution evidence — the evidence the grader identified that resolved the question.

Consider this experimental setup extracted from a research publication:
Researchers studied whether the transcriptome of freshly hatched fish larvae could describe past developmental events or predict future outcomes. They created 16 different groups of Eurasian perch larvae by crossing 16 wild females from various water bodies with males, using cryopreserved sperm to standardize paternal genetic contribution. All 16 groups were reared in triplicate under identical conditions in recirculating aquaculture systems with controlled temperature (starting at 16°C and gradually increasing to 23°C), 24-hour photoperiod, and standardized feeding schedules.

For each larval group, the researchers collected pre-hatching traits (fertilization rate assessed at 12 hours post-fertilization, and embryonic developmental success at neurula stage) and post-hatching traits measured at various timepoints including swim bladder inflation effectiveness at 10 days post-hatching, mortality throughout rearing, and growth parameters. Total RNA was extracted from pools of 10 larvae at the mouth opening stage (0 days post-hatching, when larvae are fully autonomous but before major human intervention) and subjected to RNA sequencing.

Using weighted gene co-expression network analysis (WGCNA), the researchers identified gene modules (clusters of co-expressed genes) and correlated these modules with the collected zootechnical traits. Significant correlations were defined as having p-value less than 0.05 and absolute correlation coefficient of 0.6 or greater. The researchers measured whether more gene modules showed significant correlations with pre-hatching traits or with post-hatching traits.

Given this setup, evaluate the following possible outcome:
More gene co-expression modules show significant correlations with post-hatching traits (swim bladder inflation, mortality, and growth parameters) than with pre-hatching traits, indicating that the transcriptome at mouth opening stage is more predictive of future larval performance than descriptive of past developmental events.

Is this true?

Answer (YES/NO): NO